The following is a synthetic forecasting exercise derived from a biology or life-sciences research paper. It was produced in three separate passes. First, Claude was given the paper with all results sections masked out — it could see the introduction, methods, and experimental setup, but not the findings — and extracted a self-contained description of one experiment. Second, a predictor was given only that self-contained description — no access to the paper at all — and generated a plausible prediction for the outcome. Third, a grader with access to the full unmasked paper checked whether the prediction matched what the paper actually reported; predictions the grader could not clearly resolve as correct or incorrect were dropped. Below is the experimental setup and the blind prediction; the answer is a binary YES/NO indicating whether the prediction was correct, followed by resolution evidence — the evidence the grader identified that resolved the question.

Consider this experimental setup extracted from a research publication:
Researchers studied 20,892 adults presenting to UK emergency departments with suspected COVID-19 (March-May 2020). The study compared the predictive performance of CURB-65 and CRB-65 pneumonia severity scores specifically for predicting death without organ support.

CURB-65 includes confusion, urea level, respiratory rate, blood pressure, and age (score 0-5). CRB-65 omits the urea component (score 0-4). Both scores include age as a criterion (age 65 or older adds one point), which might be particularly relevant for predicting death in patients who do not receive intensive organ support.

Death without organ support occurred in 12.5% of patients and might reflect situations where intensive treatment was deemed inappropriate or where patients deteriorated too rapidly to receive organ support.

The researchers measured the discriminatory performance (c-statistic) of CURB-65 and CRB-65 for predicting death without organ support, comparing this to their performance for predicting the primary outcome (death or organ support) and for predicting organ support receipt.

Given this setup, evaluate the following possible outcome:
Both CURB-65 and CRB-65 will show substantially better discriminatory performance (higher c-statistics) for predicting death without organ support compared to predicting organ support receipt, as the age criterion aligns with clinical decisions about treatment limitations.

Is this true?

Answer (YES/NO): YES